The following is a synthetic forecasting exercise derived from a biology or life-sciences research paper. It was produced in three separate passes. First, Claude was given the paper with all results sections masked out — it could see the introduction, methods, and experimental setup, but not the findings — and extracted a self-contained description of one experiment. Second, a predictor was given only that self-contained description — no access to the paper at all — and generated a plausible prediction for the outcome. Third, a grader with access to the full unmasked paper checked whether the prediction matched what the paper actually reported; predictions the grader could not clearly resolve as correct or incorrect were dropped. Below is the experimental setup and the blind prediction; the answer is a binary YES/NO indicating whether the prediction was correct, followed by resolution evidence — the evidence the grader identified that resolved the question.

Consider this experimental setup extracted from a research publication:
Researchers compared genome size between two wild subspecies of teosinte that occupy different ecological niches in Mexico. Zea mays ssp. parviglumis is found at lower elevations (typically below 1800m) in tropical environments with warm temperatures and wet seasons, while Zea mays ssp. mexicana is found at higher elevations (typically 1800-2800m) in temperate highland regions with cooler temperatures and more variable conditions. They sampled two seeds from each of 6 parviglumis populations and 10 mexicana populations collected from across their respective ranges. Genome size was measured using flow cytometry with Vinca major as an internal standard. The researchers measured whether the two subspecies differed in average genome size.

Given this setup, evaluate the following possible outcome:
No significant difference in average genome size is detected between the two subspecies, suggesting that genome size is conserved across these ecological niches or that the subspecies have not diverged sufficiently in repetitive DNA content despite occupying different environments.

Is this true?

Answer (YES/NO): NO